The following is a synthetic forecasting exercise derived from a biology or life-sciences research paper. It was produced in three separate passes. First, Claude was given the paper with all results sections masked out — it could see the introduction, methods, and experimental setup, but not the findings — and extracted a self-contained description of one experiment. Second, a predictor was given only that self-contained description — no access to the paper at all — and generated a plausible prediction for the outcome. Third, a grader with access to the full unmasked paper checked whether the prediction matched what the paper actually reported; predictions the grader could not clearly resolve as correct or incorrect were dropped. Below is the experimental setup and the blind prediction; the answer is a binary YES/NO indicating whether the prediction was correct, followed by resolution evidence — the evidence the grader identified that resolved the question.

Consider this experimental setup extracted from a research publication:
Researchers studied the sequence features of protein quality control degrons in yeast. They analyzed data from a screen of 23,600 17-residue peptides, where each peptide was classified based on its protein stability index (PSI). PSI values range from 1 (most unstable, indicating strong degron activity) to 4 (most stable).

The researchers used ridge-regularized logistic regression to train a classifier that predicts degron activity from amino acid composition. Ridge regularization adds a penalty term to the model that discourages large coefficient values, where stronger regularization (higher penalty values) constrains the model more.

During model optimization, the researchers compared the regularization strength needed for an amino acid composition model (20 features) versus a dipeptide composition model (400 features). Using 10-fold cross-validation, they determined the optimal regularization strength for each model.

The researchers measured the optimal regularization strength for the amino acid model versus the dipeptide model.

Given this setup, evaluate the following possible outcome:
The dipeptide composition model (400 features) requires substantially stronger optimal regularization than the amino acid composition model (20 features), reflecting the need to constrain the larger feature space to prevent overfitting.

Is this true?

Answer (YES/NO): YES